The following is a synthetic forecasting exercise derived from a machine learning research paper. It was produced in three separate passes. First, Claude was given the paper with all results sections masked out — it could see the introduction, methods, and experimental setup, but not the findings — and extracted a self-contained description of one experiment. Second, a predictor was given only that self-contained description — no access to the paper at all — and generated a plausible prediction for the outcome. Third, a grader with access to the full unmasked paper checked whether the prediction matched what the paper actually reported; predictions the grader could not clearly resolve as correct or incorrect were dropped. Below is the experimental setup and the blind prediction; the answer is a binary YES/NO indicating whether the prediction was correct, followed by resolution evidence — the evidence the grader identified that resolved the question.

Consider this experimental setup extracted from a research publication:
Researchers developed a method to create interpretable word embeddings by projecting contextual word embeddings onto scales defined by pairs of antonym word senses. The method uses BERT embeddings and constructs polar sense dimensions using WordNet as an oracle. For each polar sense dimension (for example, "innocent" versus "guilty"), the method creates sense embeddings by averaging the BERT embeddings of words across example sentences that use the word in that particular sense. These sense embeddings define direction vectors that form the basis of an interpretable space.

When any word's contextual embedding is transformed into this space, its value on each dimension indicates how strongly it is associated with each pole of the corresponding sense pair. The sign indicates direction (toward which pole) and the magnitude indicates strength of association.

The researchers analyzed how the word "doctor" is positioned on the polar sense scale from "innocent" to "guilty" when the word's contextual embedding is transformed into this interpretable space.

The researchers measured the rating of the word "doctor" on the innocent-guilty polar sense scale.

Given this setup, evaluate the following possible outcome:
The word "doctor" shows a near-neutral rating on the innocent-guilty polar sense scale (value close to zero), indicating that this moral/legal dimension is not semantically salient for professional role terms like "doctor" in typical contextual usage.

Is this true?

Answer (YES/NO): NO